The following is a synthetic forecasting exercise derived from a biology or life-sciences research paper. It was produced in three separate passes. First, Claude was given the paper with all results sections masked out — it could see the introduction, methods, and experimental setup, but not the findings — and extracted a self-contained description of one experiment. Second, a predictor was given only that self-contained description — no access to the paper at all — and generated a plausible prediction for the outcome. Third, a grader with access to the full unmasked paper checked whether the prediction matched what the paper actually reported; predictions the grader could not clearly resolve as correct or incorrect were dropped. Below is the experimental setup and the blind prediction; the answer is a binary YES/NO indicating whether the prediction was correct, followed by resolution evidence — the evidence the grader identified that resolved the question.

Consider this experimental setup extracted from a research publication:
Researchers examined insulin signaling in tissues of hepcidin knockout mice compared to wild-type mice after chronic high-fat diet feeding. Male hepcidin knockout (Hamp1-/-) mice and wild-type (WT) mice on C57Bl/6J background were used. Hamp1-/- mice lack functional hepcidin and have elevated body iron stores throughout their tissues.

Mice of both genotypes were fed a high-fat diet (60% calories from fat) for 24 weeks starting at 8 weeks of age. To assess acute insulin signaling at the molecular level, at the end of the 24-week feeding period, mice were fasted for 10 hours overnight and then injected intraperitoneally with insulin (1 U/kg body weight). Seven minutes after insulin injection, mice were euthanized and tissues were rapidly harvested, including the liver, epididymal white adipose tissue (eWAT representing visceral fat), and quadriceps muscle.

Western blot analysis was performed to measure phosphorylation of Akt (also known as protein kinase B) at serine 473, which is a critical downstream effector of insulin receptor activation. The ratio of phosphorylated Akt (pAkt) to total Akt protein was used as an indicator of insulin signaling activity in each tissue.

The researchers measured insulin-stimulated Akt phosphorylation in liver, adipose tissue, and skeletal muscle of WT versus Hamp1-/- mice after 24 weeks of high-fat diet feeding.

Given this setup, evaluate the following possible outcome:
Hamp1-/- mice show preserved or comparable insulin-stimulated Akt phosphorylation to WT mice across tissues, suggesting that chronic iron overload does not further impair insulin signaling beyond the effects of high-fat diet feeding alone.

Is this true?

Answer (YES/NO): YES